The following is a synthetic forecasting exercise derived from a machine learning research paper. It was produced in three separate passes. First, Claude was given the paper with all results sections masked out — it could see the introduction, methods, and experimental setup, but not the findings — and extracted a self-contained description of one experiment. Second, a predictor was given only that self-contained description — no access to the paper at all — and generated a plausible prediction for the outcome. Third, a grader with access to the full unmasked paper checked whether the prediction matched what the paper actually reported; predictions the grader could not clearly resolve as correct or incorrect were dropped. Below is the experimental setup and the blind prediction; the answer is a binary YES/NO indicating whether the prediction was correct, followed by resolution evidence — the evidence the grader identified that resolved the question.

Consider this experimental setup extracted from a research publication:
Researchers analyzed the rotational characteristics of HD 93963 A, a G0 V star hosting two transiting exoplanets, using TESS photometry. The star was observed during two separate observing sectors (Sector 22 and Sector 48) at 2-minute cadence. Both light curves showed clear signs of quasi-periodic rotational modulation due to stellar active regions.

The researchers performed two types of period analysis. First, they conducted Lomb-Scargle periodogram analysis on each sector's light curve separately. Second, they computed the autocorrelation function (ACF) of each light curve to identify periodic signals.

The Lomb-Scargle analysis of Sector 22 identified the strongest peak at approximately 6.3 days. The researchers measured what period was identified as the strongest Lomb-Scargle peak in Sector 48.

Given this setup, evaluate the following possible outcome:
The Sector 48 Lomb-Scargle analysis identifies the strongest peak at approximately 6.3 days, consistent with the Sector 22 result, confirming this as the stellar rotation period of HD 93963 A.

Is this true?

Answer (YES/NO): NO